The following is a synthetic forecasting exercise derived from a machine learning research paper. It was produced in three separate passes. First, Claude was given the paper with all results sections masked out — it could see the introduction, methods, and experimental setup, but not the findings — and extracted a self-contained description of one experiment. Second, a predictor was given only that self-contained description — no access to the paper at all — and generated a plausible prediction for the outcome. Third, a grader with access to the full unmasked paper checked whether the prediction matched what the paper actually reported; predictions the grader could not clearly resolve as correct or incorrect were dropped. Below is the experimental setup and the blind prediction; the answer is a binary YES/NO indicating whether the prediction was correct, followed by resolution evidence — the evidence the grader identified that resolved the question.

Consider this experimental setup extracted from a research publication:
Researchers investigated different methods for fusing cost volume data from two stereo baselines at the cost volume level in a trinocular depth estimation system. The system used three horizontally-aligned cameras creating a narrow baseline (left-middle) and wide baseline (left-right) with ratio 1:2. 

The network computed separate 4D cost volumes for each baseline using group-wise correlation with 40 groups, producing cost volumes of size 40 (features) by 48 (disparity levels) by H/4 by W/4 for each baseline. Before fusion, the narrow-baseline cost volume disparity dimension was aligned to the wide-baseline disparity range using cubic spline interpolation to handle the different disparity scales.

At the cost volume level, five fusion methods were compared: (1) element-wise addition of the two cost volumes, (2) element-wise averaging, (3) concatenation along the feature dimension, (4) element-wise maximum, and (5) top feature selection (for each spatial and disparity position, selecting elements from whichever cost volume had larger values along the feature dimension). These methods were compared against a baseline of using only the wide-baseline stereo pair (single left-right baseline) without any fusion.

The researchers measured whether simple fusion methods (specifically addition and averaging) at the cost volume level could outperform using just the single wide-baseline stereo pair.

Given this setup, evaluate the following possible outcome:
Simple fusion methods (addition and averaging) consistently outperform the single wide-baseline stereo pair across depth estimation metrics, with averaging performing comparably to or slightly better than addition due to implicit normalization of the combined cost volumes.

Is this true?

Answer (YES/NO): NO